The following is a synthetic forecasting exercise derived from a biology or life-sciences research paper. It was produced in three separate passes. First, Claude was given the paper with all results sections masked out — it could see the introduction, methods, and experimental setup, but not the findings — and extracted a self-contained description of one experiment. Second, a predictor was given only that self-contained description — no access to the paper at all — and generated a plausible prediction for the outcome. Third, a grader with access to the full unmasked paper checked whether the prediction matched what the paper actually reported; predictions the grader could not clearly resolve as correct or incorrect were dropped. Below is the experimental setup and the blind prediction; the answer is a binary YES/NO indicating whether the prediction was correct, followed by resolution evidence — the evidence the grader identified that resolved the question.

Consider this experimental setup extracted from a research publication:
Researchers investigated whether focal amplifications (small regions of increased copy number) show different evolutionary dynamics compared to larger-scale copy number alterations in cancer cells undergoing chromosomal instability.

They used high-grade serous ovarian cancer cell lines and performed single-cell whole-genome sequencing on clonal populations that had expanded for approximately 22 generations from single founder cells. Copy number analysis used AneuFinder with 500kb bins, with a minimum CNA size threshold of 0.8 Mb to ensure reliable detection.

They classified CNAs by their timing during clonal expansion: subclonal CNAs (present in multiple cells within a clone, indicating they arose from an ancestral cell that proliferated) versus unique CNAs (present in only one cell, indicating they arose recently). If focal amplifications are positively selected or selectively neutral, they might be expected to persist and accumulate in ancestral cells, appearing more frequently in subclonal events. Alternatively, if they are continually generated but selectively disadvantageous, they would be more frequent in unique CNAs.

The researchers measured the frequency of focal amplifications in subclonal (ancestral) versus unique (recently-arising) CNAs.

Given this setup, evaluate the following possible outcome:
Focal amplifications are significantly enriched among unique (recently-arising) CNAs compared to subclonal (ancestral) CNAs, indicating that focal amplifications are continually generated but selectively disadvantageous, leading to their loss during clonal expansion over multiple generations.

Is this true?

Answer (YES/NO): NO